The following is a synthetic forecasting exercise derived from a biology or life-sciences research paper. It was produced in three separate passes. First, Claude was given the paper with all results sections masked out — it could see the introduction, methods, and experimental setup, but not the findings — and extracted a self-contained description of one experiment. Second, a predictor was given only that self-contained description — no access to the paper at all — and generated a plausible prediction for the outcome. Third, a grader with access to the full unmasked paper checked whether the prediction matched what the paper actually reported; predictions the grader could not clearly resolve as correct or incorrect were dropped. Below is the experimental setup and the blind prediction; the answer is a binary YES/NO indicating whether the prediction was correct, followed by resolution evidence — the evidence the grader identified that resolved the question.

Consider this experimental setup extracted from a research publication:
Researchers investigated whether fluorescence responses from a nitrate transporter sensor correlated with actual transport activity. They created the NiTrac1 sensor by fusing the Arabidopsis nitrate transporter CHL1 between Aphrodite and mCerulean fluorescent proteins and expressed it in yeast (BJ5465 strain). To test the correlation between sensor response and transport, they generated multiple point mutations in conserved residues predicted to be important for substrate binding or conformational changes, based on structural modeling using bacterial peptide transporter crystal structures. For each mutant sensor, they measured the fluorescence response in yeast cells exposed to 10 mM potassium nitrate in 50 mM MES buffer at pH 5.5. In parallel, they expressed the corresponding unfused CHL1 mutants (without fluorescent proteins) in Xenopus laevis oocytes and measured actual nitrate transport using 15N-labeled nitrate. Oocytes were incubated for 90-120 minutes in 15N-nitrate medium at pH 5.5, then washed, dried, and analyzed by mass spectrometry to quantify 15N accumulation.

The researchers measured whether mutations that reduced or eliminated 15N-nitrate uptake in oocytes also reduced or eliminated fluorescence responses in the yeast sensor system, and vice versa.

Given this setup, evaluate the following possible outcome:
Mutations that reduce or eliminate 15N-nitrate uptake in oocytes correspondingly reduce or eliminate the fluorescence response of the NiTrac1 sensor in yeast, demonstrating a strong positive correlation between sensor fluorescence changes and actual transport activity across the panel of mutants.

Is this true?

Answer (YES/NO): YES